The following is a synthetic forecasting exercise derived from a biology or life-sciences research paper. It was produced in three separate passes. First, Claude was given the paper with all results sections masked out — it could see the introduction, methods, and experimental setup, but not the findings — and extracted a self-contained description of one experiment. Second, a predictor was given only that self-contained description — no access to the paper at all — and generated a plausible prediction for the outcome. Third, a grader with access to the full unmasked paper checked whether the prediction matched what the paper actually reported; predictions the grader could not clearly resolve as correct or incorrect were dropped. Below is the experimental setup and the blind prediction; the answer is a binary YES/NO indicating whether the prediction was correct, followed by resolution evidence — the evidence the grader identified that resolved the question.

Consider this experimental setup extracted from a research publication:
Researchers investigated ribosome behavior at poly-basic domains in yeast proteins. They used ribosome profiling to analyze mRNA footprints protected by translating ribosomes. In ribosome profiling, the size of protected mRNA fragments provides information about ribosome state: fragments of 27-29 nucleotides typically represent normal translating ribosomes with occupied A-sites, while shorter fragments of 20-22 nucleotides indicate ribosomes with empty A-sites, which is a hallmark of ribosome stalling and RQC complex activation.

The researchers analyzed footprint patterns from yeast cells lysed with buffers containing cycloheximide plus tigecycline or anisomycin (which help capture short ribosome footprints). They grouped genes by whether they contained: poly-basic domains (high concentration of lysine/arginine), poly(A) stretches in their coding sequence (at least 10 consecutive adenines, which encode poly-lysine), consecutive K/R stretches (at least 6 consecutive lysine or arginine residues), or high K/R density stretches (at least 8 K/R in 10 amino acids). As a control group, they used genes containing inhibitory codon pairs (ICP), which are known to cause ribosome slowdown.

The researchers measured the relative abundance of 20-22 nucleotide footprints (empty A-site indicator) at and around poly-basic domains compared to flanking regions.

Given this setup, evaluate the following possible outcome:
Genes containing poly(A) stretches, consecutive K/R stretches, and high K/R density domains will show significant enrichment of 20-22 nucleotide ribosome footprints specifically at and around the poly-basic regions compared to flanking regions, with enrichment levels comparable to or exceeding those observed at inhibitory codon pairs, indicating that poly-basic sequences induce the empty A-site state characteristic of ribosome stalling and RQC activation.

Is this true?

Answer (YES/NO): NO